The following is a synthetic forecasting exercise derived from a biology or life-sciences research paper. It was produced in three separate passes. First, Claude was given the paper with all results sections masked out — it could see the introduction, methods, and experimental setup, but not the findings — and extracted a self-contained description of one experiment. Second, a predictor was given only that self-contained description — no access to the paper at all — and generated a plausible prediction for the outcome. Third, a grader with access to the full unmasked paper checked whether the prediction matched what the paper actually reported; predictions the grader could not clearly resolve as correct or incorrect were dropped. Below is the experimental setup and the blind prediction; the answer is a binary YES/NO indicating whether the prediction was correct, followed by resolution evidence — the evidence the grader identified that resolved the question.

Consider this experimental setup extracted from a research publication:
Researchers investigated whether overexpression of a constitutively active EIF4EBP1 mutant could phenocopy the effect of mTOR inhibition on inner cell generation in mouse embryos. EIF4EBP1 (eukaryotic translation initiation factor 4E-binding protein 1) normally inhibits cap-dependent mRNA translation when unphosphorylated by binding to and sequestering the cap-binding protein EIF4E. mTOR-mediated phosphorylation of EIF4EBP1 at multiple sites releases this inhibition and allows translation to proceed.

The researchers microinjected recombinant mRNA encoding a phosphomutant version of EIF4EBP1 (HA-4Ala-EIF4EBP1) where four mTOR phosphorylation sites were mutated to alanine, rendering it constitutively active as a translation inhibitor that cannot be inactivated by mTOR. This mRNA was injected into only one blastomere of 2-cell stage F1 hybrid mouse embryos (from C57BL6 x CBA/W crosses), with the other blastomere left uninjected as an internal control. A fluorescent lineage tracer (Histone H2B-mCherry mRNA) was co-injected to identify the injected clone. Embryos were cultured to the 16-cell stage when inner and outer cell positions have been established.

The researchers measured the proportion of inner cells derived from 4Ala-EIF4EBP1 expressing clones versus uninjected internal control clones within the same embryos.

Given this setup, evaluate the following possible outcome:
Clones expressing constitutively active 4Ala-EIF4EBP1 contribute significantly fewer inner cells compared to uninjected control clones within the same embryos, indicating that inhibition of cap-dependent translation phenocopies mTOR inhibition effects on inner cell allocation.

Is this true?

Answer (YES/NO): YES